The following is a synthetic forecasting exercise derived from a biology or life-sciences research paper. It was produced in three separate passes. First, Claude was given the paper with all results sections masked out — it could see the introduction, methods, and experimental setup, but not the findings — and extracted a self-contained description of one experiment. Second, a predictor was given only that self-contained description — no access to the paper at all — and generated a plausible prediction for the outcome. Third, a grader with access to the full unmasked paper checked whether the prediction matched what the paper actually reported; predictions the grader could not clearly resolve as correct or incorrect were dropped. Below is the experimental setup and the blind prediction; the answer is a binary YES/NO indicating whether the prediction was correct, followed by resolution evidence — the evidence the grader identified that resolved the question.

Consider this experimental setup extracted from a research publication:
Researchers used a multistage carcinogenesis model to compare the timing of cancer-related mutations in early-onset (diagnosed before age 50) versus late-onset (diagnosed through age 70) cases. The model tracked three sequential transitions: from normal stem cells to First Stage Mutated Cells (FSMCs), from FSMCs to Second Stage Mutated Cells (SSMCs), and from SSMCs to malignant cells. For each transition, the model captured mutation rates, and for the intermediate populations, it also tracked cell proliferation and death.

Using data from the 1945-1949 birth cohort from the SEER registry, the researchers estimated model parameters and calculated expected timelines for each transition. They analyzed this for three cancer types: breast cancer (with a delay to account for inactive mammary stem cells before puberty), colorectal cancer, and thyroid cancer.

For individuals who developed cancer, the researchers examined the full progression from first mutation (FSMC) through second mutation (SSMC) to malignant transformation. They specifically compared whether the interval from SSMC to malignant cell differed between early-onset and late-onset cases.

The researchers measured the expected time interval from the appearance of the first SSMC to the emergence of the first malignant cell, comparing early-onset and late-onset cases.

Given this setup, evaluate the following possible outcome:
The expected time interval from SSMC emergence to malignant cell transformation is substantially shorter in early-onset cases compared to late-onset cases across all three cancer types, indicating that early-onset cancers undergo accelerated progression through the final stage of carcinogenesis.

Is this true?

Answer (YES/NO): NO